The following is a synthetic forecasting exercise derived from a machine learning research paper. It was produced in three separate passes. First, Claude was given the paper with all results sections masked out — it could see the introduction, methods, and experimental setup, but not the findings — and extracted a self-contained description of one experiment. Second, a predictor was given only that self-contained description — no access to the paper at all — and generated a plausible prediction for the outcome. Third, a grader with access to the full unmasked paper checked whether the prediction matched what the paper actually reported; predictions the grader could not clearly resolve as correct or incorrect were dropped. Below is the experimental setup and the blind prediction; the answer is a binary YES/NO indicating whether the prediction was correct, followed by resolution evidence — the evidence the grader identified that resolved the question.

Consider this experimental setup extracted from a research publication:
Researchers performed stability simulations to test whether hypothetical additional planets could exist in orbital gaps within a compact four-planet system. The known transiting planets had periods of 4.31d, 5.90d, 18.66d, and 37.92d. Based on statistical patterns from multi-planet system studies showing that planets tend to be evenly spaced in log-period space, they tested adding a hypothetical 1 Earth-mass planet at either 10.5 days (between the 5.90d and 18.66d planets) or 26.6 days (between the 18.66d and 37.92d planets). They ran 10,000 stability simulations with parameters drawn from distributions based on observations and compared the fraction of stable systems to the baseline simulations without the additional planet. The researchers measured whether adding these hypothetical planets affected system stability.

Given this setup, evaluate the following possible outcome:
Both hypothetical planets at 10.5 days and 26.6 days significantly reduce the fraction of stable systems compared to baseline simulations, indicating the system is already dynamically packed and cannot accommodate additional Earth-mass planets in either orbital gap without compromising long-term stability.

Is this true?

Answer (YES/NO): YES